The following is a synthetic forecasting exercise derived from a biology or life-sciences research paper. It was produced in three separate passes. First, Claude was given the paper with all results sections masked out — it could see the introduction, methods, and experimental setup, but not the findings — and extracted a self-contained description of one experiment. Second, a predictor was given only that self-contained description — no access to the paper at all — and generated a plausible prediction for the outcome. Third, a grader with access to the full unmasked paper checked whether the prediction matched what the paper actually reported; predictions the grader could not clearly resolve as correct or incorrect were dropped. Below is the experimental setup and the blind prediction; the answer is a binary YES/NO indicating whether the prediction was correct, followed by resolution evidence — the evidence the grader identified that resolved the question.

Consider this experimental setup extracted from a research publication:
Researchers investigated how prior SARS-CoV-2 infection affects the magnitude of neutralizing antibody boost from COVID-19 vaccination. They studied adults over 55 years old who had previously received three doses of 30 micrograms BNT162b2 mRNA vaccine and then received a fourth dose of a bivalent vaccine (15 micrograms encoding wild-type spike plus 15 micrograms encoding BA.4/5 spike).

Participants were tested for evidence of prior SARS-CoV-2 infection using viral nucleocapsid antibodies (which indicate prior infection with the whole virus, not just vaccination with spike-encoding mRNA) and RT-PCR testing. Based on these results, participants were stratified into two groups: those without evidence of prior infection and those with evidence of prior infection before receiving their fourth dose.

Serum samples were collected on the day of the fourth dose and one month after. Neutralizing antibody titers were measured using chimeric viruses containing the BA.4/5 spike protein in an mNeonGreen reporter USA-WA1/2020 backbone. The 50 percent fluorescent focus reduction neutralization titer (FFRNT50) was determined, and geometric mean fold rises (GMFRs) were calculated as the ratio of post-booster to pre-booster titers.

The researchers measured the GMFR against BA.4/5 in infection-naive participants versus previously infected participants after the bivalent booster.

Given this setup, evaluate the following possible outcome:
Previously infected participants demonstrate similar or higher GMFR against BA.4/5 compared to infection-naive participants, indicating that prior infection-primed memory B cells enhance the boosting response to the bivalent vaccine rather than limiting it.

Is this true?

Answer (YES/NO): NO